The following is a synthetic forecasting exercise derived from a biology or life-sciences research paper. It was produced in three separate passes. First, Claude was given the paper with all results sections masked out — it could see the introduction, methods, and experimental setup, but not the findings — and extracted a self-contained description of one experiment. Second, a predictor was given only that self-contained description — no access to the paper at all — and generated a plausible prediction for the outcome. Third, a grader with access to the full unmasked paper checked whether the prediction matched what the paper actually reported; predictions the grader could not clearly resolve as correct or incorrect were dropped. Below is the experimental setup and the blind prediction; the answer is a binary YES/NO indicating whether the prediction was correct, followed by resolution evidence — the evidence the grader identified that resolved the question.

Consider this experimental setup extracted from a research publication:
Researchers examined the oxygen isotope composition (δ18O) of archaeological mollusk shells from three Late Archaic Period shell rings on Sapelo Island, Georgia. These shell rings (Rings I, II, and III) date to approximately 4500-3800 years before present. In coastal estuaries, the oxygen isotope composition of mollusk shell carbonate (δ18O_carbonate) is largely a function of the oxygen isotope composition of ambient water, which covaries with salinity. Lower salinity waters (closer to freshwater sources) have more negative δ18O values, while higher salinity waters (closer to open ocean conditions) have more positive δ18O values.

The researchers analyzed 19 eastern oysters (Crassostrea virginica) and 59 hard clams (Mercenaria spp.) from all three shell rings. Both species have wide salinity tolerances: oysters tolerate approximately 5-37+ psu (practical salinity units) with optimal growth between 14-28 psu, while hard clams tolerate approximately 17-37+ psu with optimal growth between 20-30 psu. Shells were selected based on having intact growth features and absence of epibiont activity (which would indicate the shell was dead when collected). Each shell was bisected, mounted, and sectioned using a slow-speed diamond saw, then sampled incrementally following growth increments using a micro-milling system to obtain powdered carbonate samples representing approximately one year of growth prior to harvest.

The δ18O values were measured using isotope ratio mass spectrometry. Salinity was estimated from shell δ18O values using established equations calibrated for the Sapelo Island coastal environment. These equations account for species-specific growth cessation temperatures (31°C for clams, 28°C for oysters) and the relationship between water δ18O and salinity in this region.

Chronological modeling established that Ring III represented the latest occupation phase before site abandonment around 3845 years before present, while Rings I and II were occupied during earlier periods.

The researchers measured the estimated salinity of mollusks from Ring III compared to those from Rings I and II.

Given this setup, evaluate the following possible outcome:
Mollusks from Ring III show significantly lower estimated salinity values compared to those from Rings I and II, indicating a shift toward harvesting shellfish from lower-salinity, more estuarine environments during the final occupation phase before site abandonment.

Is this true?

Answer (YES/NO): YES